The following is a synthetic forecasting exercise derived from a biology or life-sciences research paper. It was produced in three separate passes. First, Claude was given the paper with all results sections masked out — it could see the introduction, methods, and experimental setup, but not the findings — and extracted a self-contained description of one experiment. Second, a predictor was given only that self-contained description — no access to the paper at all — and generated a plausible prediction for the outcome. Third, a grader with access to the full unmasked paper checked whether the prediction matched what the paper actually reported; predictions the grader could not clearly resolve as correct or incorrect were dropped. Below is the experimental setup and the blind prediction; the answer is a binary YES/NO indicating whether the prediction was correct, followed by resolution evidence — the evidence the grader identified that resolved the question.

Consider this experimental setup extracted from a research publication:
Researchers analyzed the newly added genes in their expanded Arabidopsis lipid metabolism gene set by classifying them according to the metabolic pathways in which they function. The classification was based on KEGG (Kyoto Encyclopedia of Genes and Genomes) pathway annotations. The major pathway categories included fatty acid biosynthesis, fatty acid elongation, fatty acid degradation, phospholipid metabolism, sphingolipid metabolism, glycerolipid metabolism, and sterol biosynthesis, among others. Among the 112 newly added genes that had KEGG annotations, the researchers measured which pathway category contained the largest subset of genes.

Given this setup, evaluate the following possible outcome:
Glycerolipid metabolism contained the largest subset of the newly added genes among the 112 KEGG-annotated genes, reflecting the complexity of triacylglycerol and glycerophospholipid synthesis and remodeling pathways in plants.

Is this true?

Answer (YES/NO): NO